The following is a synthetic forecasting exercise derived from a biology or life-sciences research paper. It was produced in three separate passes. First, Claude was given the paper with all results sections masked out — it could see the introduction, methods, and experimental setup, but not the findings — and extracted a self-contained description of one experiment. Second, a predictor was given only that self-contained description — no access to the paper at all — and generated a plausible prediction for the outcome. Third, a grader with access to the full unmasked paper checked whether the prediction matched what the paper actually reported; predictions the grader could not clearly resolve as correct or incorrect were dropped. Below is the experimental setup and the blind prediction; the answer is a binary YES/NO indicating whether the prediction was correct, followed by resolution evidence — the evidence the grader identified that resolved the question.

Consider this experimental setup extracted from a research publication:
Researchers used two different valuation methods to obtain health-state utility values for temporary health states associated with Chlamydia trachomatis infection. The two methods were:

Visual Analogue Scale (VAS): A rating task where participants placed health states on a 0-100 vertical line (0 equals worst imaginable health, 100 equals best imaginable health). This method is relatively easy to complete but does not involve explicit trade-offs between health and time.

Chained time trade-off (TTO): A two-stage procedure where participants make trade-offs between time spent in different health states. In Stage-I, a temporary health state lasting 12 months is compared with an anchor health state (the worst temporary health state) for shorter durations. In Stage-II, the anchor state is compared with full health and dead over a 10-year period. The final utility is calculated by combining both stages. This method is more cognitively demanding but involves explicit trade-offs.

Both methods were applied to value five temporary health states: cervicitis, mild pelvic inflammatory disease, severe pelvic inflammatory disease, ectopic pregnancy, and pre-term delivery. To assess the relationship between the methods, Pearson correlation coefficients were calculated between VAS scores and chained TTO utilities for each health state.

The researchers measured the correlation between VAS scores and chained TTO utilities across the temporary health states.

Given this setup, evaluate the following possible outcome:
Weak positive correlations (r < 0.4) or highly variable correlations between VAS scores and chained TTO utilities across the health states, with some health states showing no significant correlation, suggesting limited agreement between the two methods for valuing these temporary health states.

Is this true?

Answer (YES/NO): YES